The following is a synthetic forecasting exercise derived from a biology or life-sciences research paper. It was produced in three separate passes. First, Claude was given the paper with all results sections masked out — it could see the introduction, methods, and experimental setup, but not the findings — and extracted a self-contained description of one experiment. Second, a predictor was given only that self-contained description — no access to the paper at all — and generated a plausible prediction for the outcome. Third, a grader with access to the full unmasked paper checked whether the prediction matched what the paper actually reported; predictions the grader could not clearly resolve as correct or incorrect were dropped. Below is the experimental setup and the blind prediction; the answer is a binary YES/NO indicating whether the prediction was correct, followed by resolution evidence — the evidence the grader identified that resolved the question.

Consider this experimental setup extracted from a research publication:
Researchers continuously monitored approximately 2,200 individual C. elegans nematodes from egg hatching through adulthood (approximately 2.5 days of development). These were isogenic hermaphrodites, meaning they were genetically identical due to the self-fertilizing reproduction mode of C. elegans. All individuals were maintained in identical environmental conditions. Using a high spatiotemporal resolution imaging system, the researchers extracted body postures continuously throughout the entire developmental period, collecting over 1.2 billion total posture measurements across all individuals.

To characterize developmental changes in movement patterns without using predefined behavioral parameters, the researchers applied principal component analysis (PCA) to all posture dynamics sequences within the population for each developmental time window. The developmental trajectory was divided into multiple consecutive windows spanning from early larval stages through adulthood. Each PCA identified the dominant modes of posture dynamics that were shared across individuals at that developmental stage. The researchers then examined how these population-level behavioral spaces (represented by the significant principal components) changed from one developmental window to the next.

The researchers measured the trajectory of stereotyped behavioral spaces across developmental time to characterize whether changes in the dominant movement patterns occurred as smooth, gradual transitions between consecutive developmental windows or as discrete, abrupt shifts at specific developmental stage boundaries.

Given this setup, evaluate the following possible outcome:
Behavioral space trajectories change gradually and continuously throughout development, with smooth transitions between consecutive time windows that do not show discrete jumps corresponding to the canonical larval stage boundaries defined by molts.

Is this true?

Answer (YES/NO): YES